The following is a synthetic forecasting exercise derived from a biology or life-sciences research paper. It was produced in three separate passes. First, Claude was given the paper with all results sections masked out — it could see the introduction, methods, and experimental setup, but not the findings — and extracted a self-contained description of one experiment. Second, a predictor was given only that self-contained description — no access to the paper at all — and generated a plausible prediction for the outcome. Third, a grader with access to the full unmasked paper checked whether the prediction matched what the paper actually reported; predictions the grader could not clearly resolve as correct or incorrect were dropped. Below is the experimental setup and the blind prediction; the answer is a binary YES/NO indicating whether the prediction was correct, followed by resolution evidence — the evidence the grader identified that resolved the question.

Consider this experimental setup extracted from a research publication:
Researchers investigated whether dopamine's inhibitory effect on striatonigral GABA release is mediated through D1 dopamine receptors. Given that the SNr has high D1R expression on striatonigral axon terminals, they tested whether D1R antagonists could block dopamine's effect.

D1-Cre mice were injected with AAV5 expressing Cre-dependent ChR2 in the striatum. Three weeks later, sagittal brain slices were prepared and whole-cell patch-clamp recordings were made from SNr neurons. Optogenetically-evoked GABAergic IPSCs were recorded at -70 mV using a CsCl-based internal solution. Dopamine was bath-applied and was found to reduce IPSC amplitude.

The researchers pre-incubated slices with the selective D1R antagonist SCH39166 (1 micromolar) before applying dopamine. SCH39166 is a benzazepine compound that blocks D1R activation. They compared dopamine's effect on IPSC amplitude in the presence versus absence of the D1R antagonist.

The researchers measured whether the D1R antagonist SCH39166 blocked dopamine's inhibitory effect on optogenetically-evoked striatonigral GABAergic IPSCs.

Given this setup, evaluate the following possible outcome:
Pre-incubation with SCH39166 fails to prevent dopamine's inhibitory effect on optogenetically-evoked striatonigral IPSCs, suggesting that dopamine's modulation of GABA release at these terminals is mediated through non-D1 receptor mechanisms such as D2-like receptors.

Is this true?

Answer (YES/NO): NO